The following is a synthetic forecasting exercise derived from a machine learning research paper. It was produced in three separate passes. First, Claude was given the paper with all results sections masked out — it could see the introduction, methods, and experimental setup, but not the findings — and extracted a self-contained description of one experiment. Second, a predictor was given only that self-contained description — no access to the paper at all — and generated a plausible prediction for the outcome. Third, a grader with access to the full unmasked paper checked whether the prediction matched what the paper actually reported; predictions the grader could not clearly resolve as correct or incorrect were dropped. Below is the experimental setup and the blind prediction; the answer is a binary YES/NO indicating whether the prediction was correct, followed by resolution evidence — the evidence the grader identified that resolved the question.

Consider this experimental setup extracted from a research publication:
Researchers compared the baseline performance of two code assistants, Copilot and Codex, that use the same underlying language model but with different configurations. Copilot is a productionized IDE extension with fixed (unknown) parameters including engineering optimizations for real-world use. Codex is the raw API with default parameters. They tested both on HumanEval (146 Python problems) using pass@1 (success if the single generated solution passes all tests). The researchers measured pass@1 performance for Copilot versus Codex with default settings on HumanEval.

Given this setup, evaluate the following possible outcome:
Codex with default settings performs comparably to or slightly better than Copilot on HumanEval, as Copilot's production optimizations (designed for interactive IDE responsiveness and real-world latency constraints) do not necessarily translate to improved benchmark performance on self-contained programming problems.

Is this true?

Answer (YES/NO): NO